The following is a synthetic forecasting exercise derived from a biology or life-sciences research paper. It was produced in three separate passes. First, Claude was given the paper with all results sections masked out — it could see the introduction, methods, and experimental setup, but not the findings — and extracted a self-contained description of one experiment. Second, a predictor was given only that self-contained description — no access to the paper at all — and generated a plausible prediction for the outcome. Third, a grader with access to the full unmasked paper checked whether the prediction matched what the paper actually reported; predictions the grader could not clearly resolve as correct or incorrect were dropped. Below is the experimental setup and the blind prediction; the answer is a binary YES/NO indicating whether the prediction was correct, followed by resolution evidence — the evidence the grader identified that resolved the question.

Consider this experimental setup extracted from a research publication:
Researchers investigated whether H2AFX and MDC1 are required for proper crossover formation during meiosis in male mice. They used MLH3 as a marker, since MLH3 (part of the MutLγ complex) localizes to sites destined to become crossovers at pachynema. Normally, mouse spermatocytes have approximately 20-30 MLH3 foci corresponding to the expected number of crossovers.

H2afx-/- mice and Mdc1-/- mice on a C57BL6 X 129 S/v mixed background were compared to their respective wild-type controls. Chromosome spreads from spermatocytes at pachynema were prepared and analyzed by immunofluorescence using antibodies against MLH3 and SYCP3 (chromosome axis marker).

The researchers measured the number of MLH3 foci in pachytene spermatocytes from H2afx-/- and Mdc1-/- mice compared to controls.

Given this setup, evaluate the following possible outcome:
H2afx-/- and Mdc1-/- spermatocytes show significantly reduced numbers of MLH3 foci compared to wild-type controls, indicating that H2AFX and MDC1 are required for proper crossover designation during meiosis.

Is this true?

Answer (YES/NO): YES